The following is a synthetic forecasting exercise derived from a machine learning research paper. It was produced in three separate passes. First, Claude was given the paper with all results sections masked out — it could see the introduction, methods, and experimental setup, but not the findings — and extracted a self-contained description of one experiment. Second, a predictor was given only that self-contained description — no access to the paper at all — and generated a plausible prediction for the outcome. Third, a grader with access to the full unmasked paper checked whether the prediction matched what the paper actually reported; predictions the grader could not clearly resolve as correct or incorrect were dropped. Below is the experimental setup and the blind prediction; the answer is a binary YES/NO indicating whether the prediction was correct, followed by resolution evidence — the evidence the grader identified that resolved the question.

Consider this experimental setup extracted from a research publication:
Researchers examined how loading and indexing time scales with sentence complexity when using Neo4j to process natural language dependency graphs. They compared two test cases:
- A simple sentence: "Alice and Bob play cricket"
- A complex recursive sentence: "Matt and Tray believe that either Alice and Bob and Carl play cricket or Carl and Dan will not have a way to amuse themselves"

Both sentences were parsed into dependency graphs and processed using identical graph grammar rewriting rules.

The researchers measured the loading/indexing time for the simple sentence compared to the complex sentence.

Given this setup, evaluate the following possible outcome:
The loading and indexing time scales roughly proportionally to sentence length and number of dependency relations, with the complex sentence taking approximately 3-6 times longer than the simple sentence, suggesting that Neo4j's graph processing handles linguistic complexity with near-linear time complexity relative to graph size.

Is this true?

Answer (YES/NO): NO